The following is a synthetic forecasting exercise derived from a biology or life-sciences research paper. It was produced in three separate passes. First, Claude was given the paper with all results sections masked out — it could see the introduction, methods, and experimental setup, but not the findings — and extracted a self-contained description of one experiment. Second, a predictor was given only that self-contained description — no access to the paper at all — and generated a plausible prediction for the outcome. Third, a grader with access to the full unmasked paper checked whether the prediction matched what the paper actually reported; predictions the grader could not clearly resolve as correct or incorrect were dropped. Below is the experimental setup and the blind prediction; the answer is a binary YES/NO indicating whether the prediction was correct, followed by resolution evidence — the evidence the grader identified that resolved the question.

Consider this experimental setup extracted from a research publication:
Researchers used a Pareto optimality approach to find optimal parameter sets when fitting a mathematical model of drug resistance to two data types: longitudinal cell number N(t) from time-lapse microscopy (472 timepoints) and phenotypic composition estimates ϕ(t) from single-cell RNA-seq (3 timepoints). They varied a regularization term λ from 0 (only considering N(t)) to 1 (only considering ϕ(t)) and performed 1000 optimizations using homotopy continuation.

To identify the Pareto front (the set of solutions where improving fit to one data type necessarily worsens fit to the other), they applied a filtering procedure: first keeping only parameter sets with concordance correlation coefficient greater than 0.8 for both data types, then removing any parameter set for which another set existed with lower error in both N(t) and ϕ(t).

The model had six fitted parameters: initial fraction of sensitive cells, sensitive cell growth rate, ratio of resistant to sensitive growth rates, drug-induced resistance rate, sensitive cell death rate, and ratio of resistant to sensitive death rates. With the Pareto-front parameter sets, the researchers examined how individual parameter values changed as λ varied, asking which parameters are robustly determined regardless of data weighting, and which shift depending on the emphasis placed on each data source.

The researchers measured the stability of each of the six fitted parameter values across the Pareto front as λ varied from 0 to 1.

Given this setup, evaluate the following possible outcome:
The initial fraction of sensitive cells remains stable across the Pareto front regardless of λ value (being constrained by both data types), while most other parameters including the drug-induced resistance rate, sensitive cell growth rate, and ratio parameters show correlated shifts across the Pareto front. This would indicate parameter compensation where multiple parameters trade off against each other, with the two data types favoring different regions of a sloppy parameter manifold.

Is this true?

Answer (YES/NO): NO